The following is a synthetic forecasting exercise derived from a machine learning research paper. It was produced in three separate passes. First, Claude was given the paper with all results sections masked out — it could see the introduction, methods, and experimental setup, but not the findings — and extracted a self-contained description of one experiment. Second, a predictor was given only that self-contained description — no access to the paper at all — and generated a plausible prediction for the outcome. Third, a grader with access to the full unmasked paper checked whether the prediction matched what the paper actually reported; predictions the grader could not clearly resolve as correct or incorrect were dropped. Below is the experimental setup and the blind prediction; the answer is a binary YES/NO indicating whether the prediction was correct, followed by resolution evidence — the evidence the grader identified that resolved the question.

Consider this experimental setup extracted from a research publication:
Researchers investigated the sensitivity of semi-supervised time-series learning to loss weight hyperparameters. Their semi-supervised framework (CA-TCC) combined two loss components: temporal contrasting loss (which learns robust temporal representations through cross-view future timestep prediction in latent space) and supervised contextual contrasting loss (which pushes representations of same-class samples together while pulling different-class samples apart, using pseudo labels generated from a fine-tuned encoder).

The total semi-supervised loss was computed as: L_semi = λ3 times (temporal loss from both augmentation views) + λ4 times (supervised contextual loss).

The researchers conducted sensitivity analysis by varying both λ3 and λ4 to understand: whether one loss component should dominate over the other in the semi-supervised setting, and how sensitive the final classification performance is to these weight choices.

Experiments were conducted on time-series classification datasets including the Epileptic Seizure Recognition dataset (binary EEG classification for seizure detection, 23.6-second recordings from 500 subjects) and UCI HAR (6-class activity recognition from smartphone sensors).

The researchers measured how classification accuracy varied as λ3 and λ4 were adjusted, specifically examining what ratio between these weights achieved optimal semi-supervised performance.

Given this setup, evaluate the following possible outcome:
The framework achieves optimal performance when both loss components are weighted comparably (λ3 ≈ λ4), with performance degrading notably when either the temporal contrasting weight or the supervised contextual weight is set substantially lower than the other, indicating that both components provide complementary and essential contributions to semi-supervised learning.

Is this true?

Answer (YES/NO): NO